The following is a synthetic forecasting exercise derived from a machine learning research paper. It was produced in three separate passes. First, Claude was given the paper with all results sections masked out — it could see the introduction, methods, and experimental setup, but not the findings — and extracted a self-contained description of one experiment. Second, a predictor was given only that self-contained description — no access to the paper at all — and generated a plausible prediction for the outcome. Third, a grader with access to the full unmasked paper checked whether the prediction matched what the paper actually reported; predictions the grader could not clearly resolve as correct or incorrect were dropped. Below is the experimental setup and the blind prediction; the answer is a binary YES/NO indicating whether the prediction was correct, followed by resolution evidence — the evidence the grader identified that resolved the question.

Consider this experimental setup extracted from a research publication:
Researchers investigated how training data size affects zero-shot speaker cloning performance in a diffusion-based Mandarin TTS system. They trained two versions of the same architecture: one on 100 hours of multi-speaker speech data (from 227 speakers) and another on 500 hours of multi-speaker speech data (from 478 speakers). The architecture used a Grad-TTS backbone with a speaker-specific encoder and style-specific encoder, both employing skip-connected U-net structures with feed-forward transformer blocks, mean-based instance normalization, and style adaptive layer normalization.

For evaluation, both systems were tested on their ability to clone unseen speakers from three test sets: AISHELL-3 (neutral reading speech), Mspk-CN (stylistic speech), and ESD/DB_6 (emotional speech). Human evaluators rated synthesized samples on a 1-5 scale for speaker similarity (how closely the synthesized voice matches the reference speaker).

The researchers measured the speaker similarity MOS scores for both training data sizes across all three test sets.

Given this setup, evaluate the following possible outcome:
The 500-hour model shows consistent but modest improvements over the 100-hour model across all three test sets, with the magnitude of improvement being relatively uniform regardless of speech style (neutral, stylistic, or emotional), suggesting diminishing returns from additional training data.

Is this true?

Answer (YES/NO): YES